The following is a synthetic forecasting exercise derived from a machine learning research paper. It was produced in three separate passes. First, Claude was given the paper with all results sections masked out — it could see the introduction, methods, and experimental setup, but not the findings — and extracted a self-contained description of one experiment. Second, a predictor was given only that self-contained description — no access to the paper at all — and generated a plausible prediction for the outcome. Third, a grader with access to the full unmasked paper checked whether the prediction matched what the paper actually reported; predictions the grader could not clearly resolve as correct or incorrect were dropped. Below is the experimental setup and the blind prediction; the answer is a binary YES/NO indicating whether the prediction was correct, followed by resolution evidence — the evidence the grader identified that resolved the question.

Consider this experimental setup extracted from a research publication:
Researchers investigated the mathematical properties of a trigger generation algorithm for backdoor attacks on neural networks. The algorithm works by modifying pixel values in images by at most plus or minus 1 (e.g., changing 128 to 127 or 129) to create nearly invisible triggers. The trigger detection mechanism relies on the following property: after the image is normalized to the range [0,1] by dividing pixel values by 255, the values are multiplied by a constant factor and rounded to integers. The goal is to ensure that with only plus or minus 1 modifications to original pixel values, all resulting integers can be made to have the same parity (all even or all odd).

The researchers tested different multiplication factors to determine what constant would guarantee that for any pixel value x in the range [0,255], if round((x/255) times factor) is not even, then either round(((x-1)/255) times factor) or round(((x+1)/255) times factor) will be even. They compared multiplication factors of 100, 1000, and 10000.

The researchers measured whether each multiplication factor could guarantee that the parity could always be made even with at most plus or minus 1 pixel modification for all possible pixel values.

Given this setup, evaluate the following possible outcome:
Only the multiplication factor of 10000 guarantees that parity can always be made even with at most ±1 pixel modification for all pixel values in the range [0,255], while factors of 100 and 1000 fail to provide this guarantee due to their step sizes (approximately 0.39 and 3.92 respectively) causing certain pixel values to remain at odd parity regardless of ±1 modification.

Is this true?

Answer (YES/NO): NO